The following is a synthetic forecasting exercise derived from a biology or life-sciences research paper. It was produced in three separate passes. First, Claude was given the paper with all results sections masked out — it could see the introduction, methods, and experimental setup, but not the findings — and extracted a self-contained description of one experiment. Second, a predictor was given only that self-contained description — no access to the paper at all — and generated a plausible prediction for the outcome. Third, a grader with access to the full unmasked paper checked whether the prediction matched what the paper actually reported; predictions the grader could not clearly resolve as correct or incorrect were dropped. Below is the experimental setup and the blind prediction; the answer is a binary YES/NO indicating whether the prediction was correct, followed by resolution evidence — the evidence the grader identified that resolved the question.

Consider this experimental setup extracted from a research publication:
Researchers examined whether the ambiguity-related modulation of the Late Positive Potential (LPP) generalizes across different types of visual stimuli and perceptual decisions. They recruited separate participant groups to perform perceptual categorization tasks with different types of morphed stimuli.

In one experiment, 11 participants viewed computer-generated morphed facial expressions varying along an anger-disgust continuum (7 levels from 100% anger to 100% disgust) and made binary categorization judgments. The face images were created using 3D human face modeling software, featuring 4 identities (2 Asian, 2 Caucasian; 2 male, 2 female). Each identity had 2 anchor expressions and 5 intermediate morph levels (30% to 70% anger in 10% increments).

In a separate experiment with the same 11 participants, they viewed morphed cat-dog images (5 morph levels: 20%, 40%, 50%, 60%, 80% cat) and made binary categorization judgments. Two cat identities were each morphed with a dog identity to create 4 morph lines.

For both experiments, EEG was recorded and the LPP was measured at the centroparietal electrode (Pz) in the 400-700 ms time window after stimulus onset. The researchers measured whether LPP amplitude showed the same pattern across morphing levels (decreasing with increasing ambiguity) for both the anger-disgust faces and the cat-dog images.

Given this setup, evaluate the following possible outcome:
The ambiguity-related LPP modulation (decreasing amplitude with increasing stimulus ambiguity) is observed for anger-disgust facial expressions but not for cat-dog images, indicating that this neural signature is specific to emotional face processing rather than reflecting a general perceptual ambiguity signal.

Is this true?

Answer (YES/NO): NO